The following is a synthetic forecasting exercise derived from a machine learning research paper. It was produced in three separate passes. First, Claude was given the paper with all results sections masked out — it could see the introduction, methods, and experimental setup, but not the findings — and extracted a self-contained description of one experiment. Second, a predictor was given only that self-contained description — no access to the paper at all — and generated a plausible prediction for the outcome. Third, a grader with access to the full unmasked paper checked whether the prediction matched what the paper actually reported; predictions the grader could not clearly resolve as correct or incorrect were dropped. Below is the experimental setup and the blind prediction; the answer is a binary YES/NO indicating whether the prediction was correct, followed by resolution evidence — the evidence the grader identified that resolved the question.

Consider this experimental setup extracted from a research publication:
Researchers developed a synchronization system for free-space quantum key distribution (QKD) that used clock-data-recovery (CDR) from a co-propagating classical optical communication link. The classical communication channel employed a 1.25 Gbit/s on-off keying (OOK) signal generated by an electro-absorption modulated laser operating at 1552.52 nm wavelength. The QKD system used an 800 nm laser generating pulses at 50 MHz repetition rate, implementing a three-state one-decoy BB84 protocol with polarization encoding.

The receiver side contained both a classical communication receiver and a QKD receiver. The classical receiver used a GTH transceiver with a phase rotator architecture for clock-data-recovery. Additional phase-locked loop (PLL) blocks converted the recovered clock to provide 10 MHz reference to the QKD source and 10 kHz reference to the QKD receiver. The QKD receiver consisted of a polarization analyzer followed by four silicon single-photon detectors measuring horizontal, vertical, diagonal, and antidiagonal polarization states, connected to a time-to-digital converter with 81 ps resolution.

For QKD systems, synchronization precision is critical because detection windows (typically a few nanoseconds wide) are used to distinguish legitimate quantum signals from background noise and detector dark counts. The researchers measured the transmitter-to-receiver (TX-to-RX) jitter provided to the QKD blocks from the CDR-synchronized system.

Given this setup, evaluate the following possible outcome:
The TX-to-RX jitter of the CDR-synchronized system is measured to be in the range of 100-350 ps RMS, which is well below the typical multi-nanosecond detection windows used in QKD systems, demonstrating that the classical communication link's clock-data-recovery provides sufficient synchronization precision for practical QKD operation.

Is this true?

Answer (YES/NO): NO